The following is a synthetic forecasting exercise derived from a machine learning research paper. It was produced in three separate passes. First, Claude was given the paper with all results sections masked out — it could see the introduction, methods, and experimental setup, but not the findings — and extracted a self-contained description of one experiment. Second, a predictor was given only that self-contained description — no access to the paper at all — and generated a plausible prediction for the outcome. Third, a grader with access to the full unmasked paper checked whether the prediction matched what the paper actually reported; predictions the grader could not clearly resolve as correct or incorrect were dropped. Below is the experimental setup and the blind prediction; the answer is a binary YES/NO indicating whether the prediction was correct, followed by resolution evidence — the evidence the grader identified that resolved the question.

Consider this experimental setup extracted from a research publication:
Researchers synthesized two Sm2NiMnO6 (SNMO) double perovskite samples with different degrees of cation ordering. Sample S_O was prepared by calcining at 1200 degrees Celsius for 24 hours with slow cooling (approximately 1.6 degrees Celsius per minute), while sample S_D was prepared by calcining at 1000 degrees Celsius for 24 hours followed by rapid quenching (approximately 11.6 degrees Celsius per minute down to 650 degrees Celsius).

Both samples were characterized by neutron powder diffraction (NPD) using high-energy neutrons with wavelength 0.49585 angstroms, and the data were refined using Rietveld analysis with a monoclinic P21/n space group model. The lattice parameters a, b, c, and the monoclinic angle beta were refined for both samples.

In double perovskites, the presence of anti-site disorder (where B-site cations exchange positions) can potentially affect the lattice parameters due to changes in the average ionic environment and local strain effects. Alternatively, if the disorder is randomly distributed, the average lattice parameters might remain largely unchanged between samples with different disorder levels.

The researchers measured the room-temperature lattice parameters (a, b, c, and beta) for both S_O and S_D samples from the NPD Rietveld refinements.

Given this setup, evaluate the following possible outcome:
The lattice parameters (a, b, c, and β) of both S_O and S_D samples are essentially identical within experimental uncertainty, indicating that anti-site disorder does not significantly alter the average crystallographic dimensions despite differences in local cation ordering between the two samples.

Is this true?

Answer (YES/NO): NO